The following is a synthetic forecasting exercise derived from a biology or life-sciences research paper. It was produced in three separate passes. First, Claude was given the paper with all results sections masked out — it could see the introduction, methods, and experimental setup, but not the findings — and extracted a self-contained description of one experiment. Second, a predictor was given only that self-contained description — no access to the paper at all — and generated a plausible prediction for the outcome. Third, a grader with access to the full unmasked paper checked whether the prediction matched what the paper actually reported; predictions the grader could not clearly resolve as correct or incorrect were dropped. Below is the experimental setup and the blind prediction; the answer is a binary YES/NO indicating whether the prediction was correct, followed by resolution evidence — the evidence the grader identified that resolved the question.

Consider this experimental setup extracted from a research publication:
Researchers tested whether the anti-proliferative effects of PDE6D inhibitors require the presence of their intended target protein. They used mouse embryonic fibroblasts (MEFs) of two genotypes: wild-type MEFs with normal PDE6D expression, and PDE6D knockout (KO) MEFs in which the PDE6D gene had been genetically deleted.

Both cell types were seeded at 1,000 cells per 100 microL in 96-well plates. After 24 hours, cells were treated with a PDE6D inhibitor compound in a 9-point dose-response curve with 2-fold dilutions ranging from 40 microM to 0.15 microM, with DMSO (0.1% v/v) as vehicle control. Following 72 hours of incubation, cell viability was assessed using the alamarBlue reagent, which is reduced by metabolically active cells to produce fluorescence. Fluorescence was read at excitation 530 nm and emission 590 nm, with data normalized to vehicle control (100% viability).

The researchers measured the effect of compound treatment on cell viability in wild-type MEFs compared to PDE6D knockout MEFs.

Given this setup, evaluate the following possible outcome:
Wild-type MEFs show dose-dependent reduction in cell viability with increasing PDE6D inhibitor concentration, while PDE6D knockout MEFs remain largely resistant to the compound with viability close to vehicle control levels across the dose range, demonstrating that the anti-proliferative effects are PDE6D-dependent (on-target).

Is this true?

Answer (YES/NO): NO